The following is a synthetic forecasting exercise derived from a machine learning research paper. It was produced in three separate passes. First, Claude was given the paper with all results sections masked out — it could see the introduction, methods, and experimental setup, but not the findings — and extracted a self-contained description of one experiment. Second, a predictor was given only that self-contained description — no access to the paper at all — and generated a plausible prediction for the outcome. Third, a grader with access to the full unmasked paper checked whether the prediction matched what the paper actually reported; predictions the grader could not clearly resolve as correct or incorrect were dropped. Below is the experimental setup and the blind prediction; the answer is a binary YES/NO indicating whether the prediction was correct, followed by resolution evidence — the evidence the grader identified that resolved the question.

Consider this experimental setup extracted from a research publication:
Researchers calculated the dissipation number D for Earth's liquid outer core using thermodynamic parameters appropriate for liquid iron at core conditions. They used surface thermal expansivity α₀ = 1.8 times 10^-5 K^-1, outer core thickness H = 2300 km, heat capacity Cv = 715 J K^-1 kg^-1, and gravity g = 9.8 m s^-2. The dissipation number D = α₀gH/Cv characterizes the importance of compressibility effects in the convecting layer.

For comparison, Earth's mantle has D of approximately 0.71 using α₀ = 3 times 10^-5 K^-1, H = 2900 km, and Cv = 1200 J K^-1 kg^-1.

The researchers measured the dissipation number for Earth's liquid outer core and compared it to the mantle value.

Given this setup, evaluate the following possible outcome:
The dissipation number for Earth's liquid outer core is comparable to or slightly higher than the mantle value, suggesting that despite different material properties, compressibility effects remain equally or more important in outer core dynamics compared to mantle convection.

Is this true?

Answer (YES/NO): NO